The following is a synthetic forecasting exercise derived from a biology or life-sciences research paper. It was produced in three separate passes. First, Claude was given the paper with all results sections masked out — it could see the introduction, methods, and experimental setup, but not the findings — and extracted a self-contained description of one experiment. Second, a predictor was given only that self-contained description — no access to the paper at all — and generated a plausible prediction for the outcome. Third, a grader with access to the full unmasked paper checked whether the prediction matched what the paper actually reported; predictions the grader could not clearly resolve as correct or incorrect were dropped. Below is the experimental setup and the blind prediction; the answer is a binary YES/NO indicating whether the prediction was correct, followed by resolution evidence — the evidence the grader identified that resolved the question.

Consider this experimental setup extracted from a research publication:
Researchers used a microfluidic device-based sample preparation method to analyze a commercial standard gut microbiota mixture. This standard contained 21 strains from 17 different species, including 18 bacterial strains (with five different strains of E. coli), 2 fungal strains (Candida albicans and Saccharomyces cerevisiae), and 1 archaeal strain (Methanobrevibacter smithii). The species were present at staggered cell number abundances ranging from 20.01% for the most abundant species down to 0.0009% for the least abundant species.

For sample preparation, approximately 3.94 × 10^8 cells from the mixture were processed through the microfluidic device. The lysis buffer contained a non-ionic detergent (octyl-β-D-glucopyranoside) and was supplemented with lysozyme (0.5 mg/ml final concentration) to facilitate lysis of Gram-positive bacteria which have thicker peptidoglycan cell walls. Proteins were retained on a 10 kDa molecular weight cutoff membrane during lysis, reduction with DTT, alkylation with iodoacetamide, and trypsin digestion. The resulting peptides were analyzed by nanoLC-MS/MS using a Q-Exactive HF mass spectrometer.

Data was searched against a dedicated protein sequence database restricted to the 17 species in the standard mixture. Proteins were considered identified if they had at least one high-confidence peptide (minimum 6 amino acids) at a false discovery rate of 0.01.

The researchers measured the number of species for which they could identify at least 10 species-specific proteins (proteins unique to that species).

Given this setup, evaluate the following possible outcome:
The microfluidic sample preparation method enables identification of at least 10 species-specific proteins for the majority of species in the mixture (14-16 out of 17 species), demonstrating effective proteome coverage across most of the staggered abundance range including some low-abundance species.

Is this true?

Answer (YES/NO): YES